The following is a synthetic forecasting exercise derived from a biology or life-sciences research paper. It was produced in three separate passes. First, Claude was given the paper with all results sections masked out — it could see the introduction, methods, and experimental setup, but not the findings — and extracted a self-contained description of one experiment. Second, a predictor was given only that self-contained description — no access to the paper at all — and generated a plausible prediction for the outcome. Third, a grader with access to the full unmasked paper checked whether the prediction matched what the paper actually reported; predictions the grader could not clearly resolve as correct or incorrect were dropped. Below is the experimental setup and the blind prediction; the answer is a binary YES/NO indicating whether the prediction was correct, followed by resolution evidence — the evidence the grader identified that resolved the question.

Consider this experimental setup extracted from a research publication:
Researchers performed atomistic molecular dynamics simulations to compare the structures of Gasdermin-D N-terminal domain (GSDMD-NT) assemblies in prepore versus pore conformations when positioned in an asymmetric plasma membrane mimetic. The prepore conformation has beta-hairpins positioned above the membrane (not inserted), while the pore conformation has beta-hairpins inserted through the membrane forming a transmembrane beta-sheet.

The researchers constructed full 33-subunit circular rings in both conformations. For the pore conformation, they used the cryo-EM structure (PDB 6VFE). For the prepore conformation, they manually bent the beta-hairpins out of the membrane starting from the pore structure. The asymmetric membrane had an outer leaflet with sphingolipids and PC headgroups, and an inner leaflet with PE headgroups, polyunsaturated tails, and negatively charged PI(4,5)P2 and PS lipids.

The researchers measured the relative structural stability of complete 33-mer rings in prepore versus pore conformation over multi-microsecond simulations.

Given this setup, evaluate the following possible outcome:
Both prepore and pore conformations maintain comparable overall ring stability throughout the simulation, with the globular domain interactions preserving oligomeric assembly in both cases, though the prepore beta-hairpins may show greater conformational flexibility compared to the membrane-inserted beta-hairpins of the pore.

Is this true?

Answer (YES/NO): NO